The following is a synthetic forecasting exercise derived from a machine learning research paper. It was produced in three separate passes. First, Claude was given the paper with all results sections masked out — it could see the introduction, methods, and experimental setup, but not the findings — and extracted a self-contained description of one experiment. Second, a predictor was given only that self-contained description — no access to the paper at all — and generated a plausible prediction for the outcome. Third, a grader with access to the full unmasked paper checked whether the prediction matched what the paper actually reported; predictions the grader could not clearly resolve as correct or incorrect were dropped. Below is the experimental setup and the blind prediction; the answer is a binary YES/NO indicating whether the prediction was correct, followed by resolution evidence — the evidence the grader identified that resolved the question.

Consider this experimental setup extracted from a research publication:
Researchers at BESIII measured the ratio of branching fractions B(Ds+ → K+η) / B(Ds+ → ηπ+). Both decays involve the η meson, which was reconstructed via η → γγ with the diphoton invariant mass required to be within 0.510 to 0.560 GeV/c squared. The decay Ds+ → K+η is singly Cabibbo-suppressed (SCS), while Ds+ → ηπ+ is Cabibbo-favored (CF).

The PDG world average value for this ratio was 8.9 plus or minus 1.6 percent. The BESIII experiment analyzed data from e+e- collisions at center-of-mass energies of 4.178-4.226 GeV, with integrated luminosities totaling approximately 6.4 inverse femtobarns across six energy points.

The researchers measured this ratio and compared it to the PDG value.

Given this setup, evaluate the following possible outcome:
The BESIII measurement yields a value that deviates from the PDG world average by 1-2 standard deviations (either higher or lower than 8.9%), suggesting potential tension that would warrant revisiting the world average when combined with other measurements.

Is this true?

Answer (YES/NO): NO